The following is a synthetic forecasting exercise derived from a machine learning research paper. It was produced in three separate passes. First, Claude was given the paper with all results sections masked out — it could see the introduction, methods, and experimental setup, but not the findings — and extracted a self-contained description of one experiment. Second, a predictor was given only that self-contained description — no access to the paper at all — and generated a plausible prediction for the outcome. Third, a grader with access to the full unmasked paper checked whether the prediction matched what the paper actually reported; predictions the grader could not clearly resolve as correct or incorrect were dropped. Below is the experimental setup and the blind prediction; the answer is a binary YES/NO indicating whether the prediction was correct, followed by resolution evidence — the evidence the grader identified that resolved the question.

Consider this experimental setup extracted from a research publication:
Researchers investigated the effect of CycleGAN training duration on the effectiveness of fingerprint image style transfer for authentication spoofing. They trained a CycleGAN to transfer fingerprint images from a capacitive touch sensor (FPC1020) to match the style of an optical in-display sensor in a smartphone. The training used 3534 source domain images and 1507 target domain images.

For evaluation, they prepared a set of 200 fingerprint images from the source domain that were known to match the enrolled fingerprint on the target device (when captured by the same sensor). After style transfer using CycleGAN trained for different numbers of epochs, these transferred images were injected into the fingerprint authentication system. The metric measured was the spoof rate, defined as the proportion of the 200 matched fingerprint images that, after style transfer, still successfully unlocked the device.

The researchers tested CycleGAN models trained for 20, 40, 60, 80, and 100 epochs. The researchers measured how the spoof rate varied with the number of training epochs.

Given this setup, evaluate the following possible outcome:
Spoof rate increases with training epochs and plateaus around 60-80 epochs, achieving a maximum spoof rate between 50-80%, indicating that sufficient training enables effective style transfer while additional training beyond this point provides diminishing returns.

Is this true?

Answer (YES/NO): NO